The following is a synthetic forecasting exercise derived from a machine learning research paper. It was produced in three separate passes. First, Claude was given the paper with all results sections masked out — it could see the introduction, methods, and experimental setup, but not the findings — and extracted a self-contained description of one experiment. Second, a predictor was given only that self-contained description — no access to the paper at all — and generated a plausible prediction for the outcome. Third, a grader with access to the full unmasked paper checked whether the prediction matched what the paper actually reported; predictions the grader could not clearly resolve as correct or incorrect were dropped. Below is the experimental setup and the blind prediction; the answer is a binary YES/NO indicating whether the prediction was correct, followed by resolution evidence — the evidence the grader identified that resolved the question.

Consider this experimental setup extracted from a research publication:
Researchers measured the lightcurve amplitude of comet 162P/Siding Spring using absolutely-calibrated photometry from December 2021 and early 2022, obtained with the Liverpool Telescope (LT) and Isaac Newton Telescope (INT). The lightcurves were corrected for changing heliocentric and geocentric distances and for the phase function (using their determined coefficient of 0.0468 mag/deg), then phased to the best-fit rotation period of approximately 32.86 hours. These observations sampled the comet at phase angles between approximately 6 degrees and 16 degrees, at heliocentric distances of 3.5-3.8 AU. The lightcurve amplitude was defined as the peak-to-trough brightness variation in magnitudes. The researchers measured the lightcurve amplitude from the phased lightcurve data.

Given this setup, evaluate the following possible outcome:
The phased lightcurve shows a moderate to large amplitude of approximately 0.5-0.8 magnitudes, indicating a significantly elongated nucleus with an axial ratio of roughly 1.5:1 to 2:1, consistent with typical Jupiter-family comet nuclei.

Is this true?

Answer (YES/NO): YES